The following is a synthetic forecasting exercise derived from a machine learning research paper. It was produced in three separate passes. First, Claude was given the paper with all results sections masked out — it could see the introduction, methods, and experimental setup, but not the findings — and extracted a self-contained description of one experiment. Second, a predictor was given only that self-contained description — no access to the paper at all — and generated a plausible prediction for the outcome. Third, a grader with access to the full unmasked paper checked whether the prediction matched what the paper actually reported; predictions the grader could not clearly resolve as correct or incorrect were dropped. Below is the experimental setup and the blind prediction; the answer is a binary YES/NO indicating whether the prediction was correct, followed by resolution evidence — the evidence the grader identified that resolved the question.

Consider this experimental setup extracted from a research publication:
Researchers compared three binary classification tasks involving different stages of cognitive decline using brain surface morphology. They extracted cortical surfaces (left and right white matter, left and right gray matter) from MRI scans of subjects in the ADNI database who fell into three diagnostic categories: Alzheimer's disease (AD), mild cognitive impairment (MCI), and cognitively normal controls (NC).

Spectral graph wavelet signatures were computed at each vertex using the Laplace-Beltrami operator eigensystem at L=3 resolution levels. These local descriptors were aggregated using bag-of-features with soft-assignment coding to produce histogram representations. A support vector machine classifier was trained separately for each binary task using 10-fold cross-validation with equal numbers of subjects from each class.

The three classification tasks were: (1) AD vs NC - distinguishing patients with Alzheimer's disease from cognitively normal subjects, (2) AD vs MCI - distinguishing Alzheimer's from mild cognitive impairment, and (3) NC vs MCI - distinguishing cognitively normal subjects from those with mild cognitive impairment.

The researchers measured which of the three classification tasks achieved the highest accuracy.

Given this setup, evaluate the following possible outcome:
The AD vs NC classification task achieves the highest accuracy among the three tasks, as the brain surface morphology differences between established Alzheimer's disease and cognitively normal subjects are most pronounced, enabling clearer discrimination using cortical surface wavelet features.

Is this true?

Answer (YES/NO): YES